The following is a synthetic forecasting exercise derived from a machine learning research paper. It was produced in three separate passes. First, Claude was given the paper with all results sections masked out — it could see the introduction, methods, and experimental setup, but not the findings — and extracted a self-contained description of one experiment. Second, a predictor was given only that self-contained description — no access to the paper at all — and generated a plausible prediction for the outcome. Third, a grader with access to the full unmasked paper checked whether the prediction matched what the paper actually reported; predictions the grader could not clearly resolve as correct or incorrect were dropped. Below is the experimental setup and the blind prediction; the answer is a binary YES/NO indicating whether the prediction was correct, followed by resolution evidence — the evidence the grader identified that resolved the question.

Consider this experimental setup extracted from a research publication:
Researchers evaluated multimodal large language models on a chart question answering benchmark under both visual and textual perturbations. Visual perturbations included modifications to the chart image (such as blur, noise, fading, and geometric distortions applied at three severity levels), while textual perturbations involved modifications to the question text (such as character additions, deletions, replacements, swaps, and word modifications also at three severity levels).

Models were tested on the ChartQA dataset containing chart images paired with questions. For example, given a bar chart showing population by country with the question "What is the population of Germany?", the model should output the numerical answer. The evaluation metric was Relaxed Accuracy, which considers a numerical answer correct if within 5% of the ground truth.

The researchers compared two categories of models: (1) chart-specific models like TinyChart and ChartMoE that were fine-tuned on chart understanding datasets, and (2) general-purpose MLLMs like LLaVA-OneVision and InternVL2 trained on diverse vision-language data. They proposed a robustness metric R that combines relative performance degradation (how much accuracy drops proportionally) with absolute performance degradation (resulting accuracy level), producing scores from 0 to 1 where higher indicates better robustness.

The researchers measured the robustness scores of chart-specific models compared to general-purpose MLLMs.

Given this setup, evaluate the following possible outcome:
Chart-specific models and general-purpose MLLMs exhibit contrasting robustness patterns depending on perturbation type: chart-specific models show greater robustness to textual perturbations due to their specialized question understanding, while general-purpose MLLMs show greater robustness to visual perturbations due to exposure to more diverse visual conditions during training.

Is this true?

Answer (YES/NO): NO